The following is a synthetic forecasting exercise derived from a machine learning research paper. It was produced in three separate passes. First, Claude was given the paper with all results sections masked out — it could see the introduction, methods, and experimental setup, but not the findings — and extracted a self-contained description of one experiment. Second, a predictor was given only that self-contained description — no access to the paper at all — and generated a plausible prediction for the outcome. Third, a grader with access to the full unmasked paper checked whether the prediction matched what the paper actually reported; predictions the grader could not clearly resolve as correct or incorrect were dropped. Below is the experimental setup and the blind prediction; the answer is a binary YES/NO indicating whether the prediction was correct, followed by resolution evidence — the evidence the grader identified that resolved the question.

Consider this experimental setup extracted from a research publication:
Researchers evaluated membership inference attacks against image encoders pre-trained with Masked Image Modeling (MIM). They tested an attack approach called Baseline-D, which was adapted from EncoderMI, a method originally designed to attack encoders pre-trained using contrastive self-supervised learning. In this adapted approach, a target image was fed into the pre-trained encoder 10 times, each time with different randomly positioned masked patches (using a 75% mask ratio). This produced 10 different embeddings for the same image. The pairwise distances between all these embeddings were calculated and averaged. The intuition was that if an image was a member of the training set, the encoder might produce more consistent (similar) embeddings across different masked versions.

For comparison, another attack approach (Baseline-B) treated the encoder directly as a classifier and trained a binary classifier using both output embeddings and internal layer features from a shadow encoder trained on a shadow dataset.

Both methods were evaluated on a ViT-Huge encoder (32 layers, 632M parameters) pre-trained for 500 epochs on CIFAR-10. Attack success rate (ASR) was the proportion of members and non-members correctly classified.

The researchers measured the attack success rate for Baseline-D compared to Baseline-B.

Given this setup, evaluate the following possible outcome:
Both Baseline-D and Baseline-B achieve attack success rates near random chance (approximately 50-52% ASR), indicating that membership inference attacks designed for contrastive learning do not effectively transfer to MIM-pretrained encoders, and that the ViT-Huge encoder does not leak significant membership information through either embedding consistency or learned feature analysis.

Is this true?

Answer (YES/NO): NO